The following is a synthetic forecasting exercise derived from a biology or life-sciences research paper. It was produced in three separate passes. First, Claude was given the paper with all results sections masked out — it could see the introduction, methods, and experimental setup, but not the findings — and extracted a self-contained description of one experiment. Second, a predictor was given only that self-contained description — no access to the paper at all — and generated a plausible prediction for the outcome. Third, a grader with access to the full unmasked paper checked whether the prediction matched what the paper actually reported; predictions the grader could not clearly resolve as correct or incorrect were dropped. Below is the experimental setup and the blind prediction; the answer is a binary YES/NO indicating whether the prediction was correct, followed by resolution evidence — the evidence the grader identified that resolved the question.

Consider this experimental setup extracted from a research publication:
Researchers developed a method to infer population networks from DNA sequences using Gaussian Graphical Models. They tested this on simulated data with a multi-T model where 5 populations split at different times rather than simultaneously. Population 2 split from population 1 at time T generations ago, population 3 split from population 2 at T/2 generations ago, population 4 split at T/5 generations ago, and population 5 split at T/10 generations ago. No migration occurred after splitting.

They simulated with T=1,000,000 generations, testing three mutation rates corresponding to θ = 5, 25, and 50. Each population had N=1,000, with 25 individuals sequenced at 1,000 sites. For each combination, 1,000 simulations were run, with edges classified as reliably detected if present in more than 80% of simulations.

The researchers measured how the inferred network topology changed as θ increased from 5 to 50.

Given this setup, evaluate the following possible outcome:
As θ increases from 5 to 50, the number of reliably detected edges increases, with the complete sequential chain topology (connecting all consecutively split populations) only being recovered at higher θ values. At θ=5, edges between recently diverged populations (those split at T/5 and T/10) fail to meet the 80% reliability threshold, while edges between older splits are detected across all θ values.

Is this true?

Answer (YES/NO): NO